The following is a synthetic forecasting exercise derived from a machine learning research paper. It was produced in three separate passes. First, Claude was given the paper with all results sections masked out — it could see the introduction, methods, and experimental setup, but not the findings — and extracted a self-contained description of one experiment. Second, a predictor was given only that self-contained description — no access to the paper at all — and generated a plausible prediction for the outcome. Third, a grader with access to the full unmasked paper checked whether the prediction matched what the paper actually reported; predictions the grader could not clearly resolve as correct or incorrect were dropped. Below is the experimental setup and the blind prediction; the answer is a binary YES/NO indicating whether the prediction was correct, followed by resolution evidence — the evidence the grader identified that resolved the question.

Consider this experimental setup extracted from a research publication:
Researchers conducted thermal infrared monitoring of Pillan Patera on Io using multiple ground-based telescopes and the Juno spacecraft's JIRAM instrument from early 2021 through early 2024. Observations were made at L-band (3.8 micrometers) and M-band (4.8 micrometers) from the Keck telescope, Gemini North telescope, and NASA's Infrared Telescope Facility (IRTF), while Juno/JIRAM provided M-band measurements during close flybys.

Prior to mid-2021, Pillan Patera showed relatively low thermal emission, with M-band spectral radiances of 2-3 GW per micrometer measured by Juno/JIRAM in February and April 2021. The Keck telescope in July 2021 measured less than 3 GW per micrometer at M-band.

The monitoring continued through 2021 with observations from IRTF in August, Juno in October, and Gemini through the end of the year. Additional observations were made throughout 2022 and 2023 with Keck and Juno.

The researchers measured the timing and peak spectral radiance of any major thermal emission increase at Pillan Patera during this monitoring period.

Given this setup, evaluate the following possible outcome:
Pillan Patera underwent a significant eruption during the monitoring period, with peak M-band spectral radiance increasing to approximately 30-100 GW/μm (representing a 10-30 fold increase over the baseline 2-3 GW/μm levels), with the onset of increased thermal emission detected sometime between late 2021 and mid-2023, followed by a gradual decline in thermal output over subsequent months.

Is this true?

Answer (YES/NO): NO